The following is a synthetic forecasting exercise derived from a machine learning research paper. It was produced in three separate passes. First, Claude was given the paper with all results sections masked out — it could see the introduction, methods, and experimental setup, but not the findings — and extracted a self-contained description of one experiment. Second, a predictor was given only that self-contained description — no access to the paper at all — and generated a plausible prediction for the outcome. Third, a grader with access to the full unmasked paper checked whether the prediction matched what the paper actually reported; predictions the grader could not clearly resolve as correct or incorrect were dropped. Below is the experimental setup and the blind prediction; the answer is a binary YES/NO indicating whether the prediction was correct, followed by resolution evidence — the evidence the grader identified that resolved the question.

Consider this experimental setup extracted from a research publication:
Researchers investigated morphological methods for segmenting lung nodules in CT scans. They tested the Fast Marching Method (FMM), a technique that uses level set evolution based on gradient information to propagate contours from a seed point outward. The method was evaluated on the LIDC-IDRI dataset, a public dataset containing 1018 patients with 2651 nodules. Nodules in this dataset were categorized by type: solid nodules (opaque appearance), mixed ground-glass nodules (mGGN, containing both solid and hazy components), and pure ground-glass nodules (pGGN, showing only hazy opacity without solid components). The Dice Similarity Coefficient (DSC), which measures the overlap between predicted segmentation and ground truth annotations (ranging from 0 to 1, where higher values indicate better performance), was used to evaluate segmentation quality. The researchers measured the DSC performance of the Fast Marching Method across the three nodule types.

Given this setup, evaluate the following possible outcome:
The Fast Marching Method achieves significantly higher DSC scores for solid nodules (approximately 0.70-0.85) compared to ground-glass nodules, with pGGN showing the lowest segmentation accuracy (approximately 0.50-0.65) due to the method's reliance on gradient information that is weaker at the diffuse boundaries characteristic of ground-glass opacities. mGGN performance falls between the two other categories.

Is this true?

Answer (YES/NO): NO